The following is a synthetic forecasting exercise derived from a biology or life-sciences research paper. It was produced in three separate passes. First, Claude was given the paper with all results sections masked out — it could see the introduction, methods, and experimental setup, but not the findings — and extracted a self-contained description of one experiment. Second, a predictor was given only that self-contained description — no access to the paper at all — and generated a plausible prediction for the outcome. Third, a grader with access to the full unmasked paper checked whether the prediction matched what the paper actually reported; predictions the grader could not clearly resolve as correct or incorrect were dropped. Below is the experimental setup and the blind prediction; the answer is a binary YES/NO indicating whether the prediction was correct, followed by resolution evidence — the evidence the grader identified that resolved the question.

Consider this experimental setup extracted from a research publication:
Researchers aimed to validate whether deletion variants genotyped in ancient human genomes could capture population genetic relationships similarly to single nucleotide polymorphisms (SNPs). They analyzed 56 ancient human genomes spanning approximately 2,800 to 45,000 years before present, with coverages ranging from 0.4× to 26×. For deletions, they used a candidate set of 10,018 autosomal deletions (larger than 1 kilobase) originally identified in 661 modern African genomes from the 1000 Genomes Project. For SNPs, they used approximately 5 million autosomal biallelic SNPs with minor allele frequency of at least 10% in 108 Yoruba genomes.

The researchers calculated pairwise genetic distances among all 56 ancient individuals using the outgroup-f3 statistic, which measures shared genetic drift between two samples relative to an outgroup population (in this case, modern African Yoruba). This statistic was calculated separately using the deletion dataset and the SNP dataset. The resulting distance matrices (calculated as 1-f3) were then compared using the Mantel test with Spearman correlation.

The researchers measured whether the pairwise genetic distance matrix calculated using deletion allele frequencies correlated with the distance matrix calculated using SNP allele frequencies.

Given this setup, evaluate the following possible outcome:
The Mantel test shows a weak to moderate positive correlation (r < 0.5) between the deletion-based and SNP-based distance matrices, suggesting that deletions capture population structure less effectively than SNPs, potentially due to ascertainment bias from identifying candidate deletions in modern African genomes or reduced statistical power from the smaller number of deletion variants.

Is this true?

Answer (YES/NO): NO